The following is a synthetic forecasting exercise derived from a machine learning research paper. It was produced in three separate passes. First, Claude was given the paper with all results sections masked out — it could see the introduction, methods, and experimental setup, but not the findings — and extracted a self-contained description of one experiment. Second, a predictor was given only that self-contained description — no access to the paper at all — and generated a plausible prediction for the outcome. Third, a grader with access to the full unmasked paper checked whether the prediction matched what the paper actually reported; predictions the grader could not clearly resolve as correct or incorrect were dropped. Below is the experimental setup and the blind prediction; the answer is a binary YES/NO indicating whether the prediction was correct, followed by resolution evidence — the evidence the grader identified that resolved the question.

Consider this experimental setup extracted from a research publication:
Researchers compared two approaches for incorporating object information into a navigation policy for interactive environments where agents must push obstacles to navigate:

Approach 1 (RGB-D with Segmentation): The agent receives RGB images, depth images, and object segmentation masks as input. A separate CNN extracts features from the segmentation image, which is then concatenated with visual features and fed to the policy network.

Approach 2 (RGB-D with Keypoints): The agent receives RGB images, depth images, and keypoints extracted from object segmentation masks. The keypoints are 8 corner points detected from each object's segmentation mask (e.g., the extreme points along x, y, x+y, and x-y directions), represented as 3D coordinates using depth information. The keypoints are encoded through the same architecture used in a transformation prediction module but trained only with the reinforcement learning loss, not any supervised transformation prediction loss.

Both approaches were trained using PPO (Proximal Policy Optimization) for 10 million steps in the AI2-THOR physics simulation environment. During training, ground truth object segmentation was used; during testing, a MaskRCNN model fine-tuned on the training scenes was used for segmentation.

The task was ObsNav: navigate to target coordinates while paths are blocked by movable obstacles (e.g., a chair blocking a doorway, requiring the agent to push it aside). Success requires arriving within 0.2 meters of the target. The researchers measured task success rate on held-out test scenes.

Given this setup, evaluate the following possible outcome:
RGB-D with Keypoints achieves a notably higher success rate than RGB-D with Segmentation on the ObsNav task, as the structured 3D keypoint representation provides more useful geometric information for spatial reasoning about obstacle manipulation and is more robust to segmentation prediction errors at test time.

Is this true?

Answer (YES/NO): YES